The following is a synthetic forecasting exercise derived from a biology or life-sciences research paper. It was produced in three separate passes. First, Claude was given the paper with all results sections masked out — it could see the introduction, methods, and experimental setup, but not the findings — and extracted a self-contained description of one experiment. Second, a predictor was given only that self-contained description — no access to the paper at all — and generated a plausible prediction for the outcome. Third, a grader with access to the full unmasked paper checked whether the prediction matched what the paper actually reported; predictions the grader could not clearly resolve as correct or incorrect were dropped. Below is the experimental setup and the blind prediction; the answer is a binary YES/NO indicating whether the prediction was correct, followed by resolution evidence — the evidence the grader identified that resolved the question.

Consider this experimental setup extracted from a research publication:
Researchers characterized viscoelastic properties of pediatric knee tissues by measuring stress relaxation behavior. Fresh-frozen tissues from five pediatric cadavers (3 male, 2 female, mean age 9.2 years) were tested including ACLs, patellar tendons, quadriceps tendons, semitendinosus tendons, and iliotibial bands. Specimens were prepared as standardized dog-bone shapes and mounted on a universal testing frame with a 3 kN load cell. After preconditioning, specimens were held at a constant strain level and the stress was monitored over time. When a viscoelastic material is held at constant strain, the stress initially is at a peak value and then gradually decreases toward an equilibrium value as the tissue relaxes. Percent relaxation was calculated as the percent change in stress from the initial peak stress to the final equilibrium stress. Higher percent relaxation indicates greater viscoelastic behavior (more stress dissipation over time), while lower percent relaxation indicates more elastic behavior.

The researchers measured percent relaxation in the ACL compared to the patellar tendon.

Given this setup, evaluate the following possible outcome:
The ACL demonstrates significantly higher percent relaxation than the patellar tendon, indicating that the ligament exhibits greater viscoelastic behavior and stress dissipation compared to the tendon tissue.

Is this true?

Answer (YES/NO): NO